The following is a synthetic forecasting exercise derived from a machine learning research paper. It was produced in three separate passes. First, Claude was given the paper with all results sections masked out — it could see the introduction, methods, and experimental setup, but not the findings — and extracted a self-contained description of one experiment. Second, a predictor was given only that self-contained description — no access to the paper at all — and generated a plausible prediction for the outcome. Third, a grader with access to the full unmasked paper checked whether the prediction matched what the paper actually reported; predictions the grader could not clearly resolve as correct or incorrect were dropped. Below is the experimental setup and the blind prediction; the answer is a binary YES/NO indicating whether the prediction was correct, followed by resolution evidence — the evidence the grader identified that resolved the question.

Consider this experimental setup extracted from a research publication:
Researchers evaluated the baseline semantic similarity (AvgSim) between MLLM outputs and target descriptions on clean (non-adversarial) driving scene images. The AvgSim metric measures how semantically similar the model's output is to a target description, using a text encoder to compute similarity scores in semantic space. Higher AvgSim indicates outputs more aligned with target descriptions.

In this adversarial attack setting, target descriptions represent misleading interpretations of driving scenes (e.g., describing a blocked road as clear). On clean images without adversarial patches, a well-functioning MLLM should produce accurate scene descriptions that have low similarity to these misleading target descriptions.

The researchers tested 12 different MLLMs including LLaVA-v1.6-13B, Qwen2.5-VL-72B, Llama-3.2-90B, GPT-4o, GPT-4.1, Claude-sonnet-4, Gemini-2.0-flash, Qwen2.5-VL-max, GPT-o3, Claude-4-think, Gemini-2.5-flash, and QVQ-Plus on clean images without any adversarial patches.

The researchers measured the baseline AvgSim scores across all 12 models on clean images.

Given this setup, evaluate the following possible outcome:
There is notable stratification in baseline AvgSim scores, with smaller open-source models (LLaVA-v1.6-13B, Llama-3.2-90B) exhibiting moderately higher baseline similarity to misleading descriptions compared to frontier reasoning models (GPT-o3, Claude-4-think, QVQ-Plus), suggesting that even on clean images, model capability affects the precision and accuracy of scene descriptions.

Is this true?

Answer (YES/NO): NO